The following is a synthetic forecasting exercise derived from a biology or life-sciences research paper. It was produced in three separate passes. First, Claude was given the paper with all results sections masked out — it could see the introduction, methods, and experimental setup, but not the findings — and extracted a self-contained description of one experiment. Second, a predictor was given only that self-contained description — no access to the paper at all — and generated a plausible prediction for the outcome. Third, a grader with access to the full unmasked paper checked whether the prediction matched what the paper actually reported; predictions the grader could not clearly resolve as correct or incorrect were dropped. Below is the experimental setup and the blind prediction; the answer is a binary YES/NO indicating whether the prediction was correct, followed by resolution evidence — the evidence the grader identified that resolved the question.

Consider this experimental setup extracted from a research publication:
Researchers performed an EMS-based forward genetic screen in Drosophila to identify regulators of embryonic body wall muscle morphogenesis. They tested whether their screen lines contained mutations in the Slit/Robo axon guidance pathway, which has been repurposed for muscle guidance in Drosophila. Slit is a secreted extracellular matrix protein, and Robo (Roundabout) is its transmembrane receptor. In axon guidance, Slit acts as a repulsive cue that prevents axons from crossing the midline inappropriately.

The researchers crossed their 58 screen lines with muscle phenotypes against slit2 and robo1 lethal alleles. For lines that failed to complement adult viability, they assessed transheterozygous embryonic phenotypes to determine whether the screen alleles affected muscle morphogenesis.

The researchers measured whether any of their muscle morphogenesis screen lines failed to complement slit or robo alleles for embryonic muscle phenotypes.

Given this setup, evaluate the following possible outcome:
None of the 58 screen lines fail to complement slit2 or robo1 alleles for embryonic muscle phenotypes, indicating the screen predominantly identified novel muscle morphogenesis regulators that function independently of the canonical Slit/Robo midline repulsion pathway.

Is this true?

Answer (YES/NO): YES